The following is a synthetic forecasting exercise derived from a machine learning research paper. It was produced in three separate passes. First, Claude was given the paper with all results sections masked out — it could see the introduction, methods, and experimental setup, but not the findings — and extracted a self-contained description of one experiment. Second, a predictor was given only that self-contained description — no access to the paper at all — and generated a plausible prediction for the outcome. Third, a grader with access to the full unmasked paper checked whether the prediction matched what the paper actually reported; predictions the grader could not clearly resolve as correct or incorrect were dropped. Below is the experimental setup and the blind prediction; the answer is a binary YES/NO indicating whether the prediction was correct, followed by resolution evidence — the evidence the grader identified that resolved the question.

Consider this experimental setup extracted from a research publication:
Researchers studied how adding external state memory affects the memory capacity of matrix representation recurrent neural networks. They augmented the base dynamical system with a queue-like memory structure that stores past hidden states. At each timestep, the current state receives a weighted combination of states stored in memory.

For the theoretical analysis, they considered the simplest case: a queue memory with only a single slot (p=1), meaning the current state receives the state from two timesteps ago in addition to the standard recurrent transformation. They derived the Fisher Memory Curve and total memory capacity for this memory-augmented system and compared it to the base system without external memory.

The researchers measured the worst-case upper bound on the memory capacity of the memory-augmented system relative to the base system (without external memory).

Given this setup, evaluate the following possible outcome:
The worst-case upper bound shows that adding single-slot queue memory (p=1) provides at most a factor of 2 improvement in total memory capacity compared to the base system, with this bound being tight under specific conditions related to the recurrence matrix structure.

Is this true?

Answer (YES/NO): NO